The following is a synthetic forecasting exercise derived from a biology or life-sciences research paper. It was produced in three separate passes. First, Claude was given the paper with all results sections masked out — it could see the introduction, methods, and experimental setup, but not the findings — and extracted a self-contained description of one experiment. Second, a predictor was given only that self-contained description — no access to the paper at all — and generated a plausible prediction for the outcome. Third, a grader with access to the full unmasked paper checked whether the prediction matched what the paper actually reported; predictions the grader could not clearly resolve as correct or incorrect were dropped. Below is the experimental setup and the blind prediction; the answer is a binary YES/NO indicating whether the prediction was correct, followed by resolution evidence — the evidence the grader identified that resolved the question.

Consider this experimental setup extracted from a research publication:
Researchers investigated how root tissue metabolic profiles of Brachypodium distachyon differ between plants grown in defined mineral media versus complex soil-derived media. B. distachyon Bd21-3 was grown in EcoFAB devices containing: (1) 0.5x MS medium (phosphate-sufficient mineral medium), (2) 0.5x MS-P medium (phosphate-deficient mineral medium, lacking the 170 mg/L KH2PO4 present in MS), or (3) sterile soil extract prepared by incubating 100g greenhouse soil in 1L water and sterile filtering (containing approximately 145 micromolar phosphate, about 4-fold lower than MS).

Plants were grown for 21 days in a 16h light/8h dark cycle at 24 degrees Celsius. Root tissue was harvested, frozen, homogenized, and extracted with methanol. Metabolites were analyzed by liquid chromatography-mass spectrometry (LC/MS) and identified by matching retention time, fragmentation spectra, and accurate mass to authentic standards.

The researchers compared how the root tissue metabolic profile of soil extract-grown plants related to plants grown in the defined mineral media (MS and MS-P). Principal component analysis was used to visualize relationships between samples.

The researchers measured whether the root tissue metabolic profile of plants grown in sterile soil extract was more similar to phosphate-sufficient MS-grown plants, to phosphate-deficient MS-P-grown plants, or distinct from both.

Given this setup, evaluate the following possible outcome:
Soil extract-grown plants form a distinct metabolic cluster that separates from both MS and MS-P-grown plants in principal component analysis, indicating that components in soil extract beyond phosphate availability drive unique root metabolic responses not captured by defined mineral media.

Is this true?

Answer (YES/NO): YES